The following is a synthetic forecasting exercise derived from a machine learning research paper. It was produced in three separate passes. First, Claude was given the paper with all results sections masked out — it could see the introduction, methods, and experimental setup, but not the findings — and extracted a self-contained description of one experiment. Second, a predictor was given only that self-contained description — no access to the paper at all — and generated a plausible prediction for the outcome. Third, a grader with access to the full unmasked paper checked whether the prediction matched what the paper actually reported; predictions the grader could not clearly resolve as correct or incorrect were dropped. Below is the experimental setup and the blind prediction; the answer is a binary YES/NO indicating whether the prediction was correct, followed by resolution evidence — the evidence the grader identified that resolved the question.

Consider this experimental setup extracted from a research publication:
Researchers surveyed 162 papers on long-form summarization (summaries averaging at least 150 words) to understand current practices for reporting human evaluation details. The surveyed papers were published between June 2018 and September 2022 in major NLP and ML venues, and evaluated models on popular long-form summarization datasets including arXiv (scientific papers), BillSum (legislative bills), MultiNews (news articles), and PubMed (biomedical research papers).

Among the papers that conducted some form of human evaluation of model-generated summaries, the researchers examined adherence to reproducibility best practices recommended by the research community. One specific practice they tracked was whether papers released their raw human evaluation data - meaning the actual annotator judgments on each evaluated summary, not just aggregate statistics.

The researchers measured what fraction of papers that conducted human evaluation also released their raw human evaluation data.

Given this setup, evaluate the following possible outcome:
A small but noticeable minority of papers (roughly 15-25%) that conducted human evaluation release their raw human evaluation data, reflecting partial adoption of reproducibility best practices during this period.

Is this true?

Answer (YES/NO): NO